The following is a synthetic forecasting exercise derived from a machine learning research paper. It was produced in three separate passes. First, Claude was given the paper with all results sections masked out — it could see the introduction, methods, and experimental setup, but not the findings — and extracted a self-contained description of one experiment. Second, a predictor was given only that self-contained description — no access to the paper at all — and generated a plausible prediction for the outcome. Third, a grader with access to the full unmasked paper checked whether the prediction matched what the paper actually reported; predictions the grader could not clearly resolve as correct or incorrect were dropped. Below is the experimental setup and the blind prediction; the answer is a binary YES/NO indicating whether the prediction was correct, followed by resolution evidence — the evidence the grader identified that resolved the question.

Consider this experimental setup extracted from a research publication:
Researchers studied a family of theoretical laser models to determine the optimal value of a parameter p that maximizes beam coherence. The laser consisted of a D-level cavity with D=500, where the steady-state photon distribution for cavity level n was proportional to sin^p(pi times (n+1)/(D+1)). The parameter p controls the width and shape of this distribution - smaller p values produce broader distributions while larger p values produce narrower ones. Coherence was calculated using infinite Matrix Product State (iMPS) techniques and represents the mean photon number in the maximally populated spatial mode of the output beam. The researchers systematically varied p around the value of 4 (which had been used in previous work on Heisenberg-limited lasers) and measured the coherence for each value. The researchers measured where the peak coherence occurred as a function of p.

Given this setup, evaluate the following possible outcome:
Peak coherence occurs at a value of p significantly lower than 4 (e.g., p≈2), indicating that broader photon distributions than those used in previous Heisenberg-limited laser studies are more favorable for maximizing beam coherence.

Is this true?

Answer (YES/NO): NO